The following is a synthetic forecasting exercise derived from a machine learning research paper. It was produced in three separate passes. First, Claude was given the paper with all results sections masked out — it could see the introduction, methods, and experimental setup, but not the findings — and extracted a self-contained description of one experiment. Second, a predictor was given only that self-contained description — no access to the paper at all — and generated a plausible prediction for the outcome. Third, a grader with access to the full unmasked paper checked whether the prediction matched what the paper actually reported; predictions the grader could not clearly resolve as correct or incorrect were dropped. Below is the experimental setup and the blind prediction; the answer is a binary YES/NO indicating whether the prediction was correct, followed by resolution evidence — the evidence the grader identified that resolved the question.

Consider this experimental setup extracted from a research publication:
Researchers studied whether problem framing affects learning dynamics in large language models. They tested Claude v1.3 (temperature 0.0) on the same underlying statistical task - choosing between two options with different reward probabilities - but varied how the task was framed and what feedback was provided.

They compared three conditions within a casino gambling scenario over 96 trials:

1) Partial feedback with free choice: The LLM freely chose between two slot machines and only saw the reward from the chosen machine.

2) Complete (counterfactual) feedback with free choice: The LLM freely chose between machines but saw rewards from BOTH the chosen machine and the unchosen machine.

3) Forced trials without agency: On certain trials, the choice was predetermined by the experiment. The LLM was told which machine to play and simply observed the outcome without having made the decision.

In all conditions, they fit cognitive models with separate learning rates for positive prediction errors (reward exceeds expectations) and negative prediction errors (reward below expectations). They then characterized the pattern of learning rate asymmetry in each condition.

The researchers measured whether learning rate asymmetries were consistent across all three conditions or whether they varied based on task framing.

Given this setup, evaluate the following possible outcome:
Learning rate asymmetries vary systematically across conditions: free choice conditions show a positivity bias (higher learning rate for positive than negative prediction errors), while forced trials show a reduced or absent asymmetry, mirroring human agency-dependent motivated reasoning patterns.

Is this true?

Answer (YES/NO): YES